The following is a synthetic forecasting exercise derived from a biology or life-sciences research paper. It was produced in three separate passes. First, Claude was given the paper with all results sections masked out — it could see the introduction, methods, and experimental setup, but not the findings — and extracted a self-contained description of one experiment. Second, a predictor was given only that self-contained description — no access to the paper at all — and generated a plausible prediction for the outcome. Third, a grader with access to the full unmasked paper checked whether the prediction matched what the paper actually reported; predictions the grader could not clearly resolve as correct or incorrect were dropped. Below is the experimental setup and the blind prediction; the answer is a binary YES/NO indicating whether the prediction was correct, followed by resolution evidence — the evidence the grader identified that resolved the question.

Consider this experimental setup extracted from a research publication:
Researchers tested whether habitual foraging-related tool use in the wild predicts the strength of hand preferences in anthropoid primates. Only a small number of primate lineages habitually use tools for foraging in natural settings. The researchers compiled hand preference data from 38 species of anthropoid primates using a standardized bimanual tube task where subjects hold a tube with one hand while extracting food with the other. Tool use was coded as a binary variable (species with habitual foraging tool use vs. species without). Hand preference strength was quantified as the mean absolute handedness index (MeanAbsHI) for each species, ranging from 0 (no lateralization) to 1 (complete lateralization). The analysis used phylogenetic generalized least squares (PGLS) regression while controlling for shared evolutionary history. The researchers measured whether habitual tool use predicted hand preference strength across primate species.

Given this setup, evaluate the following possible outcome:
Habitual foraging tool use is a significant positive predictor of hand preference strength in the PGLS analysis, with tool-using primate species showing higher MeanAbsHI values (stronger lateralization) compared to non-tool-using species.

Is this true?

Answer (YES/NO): NO